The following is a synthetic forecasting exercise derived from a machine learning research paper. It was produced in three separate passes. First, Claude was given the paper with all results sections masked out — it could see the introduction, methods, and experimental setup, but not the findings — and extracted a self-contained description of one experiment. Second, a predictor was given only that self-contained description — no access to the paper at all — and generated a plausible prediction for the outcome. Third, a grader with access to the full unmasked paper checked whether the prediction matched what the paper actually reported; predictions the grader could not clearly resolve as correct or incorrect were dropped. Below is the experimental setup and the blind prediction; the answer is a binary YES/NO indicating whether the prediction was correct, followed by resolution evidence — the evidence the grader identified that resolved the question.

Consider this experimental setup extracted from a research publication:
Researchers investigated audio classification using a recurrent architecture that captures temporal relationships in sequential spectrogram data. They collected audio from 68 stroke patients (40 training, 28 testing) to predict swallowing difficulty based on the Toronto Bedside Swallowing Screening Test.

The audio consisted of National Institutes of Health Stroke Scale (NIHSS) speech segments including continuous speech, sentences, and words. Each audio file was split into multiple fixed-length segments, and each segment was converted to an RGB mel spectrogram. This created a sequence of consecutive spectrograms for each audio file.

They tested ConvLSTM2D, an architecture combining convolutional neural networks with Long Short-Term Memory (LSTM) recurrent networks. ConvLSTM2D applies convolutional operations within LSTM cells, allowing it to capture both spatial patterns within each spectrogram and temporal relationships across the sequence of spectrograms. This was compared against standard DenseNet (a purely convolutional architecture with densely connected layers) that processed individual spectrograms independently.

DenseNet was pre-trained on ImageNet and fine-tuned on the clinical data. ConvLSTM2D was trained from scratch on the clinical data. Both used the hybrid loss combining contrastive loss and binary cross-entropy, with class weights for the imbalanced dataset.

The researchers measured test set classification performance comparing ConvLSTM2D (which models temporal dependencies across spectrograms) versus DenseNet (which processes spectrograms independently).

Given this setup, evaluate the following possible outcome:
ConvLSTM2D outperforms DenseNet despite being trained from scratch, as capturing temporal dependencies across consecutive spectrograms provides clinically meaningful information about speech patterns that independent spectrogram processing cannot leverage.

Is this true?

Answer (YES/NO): NO